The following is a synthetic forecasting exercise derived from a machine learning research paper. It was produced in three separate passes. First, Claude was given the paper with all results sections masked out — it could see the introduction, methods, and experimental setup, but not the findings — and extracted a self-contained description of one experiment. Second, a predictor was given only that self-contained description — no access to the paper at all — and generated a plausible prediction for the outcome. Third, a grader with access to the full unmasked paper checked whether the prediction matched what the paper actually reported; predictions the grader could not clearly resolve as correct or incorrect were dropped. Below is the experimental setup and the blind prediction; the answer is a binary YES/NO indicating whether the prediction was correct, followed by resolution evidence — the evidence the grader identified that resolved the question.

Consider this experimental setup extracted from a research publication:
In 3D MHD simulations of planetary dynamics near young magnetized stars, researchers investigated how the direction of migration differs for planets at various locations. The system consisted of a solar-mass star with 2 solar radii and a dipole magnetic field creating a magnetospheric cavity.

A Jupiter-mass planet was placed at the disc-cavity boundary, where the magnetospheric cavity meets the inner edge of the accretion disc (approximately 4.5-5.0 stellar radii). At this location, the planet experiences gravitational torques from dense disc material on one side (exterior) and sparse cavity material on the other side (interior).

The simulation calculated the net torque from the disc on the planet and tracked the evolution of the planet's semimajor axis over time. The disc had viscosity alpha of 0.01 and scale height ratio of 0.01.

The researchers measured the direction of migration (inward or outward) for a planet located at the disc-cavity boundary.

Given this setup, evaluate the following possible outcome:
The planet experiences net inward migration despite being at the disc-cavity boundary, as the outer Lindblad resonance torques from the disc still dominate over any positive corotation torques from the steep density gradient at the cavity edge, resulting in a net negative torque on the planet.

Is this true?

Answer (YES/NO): NO